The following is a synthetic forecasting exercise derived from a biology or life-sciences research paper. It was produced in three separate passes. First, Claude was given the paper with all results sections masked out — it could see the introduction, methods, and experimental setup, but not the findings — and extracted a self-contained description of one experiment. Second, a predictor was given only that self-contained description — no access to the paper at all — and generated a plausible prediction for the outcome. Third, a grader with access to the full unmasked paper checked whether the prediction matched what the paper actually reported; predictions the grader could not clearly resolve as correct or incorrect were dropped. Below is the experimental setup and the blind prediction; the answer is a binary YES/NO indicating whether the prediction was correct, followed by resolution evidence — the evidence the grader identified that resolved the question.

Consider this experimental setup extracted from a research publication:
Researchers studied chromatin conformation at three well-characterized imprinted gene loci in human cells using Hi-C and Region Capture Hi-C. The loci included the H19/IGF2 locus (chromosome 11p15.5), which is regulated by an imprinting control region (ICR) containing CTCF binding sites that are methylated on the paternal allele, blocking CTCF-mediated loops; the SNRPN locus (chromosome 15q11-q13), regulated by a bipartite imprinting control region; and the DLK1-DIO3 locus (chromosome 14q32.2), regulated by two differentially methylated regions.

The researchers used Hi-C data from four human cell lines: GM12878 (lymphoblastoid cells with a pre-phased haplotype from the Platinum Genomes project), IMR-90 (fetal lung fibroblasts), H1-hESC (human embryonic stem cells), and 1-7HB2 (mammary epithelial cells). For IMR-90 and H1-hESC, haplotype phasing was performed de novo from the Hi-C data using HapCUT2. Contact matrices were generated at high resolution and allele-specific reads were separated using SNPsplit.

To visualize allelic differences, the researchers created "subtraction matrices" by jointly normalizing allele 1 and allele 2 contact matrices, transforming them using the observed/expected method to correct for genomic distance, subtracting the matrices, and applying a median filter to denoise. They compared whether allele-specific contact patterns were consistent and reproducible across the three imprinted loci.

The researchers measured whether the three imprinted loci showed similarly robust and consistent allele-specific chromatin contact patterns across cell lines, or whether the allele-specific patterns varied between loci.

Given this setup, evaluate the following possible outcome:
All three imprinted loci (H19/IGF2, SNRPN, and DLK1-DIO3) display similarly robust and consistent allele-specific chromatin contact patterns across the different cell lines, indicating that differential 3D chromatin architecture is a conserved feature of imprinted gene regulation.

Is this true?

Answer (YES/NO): NO